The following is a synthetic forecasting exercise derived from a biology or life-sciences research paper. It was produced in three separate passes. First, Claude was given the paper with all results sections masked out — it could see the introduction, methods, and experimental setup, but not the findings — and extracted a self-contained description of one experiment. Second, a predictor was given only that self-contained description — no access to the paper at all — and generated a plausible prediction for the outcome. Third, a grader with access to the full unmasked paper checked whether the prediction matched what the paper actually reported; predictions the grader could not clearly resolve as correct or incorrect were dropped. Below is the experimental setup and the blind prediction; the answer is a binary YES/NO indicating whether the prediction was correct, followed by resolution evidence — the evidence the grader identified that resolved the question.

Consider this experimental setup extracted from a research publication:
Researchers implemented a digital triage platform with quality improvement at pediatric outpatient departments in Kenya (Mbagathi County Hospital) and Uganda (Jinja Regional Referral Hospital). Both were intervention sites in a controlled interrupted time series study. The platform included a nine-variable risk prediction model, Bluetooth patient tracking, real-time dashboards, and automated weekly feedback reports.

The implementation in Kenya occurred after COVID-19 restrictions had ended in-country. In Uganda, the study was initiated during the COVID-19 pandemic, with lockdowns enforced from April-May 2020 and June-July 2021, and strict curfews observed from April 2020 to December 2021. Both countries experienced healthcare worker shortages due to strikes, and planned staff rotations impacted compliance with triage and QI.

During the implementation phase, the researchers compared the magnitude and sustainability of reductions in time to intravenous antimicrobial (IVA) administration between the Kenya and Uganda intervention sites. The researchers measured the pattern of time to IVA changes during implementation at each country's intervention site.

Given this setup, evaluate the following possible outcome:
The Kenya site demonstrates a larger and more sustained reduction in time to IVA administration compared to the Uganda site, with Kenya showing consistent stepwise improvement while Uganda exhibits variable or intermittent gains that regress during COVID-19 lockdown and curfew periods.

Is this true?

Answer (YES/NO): NO